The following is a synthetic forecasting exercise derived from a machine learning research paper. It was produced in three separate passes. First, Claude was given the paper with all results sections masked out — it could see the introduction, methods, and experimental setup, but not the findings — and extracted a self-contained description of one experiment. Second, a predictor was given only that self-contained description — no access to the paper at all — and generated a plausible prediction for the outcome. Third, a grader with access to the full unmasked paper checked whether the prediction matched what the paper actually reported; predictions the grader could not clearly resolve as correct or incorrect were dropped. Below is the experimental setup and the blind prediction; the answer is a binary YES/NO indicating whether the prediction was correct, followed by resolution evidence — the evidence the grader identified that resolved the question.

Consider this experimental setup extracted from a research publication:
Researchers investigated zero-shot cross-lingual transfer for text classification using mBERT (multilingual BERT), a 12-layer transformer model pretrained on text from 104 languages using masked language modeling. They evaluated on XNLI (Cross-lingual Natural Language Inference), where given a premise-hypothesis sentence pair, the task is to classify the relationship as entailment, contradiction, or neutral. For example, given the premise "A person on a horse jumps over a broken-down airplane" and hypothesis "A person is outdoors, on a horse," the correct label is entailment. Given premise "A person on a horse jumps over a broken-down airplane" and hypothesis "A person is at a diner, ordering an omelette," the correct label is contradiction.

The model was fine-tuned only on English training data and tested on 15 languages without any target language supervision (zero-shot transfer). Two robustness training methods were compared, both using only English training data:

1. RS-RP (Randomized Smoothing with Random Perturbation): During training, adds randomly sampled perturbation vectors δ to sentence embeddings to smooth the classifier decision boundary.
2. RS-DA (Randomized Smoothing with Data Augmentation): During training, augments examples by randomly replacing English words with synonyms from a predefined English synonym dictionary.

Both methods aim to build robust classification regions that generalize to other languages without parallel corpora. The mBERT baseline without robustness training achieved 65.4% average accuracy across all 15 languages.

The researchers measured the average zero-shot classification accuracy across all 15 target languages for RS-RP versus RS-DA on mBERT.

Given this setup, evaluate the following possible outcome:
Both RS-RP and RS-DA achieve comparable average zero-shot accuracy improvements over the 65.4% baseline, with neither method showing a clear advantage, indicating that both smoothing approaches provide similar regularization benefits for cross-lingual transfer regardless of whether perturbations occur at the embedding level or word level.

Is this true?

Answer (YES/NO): NO